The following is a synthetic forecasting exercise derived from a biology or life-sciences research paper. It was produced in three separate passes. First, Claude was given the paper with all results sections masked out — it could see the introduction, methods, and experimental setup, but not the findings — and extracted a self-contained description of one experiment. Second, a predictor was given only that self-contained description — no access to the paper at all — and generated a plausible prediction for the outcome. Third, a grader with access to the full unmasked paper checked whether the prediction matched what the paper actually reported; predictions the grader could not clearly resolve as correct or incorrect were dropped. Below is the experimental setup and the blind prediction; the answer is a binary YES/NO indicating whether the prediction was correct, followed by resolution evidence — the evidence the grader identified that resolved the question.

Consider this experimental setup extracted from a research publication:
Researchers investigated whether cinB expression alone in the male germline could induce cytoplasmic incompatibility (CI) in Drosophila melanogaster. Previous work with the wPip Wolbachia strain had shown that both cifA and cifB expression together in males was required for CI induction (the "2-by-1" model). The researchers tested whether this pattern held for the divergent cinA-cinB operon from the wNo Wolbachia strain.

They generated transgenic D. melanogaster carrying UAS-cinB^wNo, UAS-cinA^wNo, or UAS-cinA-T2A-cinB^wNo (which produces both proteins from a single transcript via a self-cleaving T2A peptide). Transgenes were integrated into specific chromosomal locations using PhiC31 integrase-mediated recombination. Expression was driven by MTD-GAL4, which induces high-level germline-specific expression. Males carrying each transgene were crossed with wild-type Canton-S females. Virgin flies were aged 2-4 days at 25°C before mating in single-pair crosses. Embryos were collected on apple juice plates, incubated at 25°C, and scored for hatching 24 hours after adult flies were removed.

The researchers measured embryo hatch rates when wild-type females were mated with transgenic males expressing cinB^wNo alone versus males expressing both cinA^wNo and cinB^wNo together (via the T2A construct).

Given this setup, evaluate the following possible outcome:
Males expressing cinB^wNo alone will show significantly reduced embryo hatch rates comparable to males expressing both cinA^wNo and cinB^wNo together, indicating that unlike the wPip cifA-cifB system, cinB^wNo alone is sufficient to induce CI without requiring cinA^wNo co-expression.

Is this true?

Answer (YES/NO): YES